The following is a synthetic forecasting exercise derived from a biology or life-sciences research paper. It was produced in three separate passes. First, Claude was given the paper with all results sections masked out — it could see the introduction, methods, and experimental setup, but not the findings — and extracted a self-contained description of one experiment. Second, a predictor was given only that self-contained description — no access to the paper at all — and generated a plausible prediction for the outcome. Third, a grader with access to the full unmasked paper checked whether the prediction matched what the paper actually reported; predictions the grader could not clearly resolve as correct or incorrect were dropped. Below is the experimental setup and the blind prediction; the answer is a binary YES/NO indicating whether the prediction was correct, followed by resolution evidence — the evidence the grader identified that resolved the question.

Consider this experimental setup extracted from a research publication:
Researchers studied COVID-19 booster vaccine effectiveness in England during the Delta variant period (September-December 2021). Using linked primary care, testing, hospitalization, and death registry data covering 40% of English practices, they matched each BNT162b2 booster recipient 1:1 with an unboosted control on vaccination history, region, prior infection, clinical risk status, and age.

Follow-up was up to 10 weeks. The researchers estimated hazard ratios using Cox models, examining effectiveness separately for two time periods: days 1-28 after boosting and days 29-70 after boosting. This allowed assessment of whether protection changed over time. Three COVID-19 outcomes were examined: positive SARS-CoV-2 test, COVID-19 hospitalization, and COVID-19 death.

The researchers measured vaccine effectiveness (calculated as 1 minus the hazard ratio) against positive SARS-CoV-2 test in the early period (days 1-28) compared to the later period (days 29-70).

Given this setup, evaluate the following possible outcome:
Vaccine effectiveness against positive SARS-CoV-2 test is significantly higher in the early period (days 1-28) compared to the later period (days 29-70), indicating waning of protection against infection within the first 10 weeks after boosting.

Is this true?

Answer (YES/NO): NO